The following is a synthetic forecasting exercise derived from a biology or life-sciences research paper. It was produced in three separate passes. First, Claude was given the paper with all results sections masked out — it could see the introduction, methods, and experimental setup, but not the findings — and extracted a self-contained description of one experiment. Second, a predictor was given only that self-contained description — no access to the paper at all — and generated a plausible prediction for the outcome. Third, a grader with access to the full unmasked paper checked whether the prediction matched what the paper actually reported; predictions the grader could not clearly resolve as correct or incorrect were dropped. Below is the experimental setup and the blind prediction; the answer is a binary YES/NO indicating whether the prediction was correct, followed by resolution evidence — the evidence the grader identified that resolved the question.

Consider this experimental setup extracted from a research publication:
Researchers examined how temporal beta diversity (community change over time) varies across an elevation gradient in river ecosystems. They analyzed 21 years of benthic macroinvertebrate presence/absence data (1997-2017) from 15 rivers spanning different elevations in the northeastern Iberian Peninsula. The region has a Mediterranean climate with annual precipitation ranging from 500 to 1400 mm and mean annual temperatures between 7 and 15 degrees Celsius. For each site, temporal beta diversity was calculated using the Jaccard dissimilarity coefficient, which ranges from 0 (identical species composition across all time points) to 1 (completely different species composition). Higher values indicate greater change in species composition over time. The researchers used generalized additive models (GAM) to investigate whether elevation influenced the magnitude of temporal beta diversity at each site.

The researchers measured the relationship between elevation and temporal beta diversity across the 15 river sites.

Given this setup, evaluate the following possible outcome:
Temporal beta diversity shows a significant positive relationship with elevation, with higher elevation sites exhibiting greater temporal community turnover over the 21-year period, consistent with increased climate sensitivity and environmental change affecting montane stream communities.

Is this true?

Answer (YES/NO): NO